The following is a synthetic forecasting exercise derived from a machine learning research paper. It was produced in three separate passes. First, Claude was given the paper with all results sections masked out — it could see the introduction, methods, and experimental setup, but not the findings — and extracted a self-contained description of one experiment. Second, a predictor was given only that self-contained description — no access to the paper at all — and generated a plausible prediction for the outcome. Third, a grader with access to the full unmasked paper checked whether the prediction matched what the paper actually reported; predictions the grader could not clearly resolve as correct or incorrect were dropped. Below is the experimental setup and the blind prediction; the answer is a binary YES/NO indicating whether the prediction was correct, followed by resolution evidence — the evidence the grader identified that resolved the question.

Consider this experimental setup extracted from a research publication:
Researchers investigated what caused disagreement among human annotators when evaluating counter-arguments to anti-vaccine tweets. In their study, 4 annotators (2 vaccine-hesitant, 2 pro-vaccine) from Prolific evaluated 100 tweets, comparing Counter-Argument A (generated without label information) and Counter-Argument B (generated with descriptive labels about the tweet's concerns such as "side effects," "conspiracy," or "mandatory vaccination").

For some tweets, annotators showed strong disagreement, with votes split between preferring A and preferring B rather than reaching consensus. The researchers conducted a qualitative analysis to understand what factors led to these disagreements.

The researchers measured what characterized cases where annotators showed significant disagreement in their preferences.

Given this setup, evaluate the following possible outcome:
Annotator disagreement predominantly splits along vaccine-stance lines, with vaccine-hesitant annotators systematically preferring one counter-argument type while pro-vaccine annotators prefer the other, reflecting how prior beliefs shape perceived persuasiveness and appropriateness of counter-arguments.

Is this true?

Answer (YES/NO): NO